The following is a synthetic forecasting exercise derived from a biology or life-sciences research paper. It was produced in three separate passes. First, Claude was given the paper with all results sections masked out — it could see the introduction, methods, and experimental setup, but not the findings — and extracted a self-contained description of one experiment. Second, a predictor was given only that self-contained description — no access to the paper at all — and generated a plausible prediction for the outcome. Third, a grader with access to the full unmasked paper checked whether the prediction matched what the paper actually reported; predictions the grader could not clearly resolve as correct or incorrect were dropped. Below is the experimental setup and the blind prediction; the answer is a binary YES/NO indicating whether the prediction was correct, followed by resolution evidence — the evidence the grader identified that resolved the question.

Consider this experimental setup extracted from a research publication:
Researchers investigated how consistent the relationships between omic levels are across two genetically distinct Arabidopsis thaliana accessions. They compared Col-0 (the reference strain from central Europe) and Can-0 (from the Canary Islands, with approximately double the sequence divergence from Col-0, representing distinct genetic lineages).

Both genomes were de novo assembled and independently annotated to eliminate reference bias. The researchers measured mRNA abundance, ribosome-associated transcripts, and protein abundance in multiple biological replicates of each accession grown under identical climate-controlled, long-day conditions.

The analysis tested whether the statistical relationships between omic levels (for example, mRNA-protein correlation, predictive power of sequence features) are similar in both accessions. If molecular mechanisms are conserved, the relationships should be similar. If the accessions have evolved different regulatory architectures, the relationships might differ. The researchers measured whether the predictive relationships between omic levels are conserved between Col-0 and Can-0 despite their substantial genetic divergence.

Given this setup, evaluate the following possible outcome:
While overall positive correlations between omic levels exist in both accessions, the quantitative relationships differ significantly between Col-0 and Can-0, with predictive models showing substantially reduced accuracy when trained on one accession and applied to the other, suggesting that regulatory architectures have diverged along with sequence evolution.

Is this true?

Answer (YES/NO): NO